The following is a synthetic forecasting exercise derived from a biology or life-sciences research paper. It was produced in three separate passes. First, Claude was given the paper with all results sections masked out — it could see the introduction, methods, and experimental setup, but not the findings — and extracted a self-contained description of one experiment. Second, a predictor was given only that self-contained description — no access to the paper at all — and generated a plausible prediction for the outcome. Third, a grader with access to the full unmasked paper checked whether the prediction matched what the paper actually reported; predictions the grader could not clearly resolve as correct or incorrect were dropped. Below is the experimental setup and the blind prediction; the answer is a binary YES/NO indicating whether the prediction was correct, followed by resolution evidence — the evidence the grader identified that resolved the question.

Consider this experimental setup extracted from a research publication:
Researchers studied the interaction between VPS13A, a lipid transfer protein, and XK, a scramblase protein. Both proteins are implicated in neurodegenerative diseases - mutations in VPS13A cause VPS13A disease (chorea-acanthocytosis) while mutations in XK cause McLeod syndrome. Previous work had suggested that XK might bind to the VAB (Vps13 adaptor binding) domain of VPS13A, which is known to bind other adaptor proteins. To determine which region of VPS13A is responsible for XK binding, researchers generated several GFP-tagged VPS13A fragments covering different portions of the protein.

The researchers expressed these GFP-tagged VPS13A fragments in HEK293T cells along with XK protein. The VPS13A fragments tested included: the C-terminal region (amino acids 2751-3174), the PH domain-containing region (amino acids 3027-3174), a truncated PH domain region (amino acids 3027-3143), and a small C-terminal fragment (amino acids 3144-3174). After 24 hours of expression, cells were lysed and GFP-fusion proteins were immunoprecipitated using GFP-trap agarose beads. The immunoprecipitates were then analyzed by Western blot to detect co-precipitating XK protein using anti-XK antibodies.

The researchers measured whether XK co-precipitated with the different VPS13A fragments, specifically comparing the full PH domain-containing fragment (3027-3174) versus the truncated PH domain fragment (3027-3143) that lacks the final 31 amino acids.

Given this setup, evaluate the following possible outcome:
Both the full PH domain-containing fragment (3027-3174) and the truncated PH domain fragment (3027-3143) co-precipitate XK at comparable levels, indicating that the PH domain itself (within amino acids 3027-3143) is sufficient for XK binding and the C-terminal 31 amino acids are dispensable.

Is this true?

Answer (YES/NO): NO